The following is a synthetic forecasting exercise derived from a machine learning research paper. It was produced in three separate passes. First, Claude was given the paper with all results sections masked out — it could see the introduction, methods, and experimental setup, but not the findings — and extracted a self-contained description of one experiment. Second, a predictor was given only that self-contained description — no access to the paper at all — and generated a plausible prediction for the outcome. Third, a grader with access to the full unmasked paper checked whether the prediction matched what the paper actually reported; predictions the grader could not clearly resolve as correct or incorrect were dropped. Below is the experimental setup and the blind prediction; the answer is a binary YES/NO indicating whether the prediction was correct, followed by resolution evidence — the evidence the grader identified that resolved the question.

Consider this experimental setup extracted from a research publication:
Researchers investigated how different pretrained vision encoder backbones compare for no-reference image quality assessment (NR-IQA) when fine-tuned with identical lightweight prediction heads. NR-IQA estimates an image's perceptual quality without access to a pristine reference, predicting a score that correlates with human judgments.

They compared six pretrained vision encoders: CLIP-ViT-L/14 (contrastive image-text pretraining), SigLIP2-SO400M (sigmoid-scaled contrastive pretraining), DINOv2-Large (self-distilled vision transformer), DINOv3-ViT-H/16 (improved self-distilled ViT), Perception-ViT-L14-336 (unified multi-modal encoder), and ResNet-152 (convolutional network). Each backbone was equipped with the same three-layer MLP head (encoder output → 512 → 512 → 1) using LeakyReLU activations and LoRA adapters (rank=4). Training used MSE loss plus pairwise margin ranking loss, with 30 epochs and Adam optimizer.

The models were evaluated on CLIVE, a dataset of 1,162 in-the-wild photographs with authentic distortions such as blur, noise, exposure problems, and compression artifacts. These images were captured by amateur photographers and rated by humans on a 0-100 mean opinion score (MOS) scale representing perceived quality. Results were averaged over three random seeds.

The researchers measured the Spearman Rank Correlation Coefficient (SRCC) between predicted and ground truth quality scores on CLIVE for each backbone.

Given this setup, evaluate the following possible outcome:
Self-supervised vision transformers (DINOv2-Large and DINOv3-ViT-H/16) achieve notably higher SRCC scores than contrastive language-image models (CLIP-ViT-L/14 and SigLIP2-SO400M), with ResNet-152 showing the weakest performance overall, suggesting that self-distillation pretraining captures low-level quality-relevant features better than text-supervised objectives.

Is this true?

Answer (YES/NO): NO